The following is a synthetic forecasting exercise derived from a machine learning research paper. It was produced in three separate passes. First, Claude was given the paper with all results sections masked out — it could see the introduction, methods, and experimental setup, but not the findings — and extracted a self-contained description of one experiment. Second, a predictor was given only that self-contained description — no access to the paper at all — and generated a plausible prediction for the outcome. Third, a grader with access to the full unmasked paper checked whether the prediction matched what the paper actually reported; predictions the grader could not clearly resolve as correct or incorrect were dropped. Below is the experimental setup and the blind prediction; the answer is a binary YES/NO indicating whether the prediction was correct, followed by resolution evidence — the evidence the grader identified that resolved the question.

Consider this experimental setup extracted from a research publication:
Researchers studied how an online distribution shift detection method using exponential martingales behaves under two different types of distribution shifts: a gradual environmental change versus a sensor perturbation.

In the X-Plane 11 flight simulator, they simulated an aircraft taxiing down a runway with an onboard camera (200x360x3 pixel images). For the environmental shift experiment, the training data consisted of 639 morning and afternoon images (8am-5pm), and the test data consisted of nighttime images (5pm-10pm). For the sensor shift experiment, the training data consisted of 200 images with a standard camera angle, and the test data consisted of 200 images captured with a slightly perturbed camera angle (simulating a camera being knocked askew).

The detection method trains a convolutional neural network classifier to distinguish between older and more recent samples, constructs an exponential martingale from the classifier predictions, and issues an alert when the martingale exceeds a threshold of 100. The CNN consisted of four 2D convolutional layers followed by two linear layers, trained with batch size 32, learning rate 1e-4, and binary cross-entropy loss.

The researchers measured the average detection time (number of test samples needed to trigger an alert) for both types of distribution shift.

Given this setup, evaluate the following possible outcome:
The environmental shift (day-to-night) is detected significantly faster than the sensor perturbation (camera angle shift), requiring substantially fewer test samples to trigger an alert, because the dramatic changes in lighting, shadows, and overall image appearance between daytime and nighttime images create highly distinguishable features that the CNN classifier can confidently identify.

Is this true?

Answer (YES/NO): YES